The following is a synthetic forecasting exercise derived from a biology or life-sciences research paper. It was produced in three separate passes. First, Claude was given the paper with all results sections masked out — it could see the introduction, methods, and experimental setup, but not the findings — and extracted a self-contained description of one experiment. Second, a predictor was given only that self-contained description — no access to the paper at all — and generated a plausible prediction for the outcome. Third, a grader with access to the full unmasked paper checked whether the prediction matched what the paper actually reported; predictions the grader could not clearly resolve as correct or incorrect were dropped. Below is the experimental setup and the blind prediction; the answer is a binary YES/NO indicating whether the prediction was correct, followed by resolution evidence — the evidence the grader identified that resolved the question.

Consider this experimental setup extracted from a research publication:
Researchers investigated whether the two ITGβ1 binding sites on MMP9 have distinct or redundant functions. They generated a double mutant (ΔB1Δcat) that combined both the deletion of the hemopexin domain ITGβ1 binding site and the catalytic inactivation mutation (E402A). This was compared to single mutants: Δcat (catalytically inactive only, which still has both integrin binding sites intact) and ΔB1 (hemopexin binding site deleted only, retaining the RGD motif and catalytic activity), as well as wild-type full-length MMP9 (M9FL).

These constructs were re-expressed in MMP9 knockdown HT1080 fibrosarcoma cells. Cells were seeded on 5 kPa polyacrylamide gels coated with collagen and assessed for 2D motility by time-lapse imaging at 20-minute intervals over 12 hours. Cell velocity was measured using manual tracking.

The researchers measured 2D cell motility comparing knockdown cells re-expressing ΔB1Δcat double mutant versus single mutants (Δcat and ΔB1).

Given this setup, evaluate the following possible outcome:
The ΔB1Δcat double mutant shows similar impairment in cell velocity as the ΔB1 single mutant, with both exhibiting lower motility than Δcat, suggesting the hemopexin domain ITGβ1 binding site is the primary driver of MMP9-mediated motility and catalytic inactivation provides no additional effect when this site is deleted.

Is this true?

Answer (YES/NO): YES